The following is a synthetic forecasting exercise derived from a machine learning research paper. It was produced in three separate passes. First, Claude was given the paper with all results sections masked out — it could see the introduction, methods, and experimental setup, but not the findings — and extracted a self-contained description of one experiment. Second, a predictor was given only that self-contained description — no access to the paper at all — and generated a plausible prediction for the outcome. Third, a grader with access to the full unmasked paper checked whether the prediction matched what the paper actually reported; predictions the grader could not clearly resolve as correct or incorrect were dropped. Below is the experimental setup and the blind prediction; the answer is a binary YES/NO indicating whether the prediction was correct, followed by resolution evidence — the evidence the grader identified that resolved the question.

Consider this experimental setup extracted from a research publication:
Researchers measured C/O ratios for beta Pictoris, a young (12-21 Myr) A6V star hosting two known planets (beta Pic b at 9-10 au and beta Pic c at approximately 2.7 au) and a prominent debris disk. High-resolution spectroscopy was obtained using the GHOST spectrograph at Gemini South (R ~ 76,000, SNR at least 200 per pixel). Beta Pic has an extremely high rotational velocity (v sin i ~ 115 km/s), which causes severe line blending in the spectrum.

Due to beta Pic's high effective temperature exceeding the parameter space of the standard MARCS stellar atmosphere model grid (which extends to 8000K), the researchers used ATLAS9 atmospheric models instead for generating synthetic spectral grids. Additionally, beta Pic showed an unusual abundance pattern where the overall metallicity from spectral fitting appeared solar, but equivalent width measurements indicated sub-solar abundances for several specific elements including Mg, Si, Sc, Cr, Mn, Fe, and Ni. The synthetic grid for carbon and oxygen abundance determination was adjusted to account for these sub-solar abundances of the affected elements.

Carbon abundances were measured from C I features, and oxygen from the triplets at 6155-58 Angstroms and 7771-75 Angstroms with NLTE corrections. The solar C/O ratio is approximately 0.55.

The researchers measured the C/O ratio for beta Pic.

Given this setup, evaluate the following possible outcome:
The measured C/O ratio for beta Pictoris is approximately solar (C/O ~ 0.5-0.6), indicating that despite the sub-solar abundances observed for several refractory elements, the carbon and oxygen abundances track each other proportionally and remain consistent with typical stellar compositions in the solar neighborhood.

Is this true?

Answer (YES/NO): NO